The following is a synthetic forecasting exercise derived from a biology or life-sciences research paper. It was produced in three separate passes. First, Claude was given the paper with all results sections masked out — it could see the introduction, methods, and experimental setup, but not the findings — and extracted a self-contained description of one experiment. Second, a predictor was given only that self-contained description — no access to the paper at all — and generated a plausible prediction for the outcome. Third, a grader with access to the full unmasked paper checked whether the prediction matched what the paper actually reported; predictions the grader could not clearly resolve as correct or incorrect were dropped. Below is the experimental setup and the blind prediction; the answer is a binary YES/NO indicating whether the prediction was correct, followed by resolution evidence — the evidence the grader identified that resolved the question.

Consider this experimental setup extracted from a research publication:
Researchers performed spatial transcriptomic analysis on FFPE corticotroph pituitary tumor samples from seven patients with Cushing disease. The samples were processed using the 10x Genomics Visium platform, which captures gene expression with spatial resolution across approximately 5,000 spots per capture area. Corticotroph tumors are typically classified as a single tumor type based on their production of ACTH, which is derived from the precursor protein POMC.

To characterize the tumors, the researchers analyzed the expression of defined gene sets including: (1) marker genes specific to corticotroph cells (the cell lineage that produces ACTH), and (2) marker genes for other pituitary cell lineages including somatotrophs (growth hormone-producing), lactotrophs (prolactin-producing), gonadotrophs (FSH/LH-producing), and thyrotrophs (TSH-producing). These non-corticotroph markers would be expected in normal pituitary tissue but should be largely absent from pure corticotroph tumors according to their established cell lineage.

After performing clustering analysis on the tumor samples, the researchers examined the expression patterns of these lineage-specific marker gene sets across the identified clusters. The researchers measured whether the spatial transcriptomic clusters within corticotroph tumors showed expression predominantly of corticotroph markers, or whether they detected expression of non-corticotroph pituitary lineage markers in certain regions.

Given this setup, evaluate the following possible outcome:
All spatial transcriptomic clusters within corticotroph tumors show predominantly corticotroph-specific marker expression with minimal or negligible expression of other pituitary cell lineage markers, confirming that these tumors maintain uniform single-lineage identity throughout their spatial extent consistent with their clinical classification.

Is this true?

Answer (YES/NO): YES